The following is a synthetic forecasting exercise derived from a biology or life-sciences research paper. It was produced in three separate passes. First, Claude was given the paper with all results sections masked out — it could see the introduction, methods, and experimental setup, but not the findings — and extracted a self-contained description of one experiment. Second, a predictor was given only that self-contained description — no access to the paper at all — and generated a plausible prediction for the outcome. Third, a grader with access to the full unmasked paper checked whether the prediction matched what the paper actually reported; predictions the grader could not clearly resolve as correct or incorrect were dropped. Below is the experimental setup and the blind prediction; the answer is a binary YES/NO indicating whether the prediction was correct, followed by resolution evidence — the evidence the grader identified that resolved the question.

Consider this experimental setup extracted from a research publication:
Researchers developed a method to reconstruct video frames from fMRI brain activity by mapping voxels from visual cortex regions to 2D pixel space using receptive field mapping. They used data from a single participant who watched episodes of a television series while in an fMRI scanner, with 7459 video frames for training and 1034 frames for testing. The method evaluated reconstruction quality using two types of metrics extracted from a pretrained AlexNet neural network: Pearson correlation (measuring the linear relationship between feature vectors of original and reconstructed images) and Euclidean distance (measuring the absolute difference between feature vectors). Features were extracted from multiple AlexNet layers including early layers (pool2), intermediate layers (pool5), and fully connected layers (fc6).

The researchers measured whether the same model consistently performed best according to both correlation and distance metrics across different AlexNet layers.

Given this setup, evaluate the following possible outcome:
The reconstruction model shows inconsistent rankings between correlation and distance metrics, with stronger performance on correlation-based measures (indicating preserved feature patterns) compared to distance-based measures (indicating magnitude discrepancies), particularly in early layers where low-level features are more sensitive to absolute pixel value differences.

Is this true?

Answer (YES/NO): NO